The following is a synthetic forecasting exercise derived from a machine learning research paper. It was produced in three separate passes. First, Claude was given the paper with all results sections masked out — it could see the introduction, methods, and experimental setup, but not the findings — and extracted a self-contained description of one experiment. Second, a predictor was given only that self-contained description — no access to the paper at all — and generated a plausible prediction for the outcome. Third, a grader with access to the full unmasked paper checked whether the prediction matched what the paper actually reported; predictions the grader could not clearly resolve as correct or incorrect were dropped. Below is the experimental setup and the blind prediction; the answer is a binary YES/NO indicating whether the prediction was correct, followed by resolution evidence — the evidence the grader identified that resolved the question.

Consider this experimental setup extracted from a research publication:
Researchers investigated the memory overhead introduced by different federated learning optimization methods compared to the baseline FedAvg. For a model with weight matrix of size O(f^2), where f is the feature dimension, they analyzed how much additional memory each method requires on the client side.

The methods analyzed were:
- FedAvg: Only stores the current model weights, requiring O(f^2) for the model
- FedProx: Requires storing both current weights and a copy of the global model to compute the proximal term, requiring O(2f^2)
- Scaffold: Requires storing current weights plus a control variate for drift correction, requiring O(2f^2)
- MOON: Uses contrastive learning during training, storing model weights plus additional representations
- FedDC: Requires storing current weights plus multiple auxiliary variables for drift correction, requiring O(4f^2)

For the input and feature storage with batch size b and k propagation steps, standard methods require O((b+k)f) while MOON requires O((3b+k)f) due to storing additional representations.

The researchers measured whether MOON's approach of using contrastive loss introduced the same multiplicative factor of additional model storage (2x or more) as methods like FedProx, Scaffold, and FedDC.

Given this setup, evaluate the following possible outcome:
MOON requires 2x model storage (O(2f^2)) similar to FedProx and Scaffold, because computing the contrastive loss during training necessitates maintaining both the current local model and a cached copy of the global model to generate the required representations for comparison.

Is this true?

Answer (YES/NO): NO